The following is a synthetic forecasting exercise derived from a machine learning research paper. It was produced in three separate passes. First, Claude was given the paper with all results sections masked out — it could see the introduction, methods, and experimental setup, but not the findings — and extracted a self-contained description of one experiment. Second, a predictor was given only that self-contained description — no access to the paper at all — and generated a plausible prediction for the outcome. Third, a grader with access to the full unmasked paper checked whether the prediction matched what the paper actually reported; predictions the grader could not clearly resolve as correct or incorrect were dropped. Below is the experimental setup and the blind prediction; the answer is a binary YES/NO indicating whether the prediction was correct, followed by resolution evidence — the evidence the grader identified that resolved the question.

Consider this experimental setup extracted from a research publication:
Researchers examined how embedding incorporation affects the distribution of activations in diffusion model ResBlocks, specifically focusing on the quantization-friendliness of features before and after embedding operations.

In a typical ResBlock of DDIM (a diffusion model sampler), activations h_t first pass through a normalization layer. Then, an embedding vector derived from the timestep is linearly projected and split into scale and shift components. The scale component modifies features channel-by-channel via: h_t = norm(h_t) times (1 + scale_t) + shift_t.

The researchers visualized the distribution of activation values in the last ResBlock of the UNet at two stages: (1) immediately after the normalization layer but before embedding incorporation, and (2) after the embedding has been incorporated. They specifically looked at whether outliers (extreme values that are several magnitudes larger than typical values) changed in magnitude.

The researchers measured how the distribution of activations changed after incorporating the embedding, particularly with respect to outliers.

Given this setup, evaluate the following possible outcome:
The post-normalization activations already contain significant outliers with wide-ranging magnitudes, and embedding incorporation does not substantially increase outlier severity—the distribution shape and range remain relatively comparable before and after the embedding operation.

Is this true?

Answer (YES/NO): NO